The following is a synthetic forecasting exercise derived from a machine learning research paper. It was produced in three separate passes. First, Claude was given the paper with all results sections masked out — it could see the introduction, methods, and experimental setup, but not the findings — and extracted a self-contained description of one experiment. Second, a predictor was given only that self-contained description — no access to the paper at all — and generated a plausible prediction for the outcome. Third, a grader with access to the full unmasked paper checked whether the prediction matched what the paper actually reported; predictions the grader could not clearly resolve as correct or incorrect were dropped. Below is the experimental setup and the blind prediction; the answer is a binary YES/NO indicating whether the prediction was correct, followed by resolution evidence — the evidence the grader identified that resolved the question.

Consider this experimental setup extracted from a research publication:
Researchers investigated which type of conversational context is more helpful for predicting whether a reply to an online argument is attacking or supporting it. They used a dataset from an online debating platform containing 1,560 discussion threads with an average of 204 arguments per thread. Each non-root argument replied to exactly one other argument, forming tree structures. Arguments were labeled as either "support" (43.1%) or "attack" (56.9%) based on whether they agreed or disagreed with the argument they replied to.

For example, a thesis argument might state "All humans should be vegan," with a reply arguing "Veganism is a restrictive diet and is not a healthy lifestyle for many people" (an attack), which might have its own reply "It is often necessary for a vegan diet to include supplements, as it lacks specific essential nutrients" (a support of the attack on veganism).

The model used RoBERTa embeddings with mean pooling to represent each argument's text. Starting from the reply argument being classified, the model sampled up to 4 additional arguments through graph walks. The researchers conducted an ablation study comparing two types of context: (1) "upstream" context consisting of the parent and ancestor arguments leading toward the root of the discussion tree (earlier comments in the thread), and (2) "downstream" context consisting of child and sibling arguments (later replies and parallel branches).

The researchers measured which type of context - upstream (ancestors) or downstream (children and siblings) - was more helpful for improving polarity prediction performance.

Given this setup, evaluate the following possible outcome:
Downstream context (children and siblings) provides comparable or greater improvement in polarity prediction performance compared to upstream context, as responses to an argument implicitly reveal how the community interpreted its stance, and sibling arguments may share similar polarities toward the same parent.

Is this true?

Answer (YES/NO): NO